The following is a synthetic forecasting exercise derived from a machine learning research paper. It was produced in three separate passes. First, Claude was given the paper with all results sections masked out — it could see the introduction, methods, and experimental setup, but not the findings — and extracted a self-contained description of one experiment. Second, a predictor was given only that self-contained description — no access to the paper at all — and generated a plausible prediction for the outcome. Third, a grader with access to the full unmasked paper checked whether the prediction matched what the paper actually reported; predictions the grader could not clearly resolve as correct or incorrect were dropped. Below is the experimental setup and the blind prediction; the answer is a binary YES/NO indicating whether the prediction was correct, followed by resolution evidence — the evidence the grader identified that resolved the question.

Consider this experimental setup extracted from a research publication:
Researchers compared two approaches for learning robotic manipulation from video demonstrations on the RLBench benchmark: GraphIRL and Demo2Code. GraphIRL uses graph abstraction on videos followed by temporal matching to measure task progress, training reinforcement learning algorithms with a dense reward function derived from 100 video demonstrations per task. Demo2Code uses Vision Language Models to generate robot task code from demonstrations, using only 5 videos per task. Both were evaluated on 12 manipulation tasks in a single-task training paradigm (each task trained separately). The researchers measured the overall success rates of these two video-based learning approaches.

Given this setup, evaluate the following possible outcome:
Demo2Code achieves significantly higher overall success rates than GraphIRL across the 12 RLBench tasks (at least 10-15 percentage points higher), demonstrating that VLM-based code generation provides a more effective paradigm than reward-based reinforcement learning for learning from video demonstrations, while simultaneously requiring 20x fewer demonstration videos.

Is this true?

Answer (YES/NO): YES